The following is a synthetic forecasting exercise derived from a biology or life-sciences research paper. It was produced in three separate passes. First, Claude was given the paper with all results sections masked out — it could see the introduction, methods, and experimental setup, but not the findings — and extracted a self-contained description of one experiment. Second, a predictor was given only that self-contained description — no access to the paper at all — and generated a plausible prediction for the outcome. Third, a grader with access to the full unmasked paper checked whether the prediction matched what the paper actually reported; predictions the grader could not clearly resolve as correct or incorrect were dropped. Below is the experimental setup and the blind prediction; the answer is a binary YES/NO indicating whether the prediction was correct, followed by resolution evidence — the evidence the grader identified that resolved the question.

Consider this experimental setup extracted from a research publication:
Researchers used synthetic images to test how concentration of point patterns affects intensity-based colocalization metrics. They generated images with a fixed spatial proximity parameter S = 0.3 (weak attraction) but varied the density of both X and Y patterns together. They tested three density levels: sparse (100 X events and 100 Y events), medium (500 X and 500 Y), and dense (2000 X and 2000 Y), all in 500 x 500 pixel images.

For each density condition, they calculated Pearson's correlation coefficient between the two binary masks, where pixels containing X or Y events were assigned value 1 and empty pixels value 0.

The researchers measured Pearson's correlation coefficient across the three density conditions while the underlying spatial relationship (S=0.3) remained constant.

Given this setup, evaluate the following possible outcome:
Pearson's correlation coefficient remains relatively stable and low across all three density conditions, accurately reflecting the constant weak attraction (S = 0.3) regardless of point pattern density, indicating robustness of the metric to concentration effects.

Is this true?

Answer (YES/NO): NO